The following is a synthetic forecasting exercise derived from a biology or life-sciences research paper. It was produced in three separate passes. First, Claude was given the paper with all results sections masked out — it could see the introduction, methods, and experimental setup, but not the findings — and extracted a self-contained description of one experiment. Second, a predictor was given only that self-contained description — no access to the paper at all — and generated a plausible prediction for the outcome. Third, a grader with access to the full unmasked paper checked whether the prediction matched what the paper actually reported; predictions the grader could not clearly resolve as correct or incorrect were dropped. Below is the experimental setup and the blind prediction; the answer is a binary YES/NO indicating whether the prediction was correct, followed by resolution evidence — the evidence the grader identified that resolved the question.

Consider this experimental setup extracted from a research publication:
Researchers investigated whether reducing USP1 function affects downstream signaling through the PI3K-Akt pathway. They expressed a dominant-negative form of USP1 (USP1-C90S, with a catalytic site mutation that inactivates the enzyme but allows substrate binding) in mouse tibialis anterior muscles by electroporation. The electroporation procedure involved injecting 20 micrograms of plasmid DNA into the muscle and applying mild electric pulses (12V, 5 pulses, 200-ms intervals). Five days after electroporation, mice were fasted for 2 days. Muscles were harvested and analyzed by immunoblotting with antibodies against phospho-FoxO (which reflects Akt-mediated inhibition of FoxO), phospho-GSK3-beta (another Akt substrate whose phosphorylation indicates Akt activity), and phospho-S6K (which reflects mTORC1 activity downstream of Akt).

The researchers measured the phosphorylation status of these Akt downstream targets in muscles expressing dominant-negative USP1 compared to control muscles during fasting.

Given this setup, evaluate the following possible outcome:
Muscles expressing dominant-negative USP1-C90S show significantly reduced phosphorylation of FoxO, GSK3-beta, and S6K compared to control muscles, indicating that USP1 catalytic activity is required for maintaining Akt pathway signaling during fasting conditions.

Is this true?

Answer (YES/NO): NO